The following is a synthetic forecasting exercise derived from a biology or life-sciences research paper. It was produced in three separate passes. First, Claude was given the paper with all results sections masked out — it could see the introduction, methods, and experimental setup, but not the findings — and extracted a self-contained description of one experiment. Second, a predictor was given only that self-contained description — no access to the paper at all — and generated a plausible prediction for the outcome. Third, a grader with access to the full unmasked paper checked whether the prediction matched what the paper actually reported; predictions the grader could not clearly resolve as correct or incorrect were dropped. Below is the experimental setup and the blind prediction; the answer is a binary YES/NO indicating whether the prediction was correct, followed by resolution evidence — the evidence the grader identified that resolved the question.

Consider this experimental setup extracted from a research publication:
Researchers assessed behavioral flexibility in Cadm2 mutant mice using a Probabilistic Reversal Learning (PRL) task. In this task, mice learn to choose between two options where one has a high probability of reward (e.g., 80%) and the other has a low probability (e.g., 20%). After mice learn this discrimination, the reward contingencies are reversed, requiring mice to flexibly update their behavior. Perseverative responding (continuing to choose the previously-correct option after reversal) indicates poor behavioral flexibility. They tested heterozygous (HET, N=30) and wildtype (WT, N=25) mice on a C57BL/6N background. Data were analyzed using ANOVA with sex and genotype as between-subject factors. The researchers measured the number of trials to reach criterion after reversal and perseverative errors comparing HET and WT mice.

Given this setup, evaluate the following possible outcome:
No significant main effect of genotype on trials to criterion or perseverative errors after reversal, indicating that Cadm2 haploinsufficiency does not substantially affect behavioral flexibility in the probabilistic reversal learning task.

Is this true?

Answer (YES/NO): NO